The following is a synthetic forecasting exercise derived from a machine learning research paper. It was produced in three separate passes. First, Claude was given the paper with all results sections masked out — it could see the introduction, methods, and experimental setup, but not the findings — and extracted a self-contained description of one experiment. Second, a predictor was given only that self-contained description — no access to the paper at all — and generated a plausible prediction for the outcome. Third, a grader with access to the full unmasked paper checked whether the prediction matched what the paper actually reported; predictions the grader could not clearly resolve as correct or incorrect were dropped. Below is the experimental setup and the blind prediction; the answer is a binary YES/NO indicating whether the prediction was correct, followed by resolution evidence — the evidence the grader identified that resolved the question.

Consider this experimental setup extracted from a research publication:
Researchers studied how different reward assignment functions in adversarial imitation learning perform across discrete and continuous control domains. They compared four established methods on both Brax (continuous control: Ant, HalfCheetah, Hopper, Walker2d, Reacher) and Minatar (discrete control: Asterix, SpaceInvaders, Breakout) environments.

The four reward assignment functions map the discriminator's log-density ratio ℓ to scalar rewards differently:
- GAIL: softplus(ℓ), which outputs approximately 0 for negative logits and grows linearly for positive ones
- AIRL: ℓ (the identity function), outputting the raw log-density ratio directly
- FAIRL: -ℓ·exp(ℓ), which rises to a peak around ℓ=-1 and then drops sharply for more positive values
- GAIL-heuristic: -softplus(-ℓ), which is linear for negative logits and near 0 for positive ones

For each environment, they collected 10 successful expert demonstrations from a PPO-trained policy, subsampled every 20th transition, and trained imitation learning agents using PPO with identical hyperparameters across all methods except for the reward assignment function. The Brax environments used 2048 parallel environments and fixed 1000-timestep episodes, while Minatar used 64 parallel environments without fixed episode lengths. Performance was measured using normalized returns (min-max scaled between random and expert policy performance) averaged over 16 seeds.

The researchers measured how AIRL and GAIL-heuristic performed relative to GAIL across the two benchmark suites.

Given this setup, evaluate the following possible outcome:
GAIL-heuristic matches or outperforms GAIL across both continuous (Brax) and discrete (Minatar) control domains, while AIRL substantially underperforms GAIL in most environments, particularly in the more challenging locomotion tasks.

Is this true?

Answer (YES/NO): NO